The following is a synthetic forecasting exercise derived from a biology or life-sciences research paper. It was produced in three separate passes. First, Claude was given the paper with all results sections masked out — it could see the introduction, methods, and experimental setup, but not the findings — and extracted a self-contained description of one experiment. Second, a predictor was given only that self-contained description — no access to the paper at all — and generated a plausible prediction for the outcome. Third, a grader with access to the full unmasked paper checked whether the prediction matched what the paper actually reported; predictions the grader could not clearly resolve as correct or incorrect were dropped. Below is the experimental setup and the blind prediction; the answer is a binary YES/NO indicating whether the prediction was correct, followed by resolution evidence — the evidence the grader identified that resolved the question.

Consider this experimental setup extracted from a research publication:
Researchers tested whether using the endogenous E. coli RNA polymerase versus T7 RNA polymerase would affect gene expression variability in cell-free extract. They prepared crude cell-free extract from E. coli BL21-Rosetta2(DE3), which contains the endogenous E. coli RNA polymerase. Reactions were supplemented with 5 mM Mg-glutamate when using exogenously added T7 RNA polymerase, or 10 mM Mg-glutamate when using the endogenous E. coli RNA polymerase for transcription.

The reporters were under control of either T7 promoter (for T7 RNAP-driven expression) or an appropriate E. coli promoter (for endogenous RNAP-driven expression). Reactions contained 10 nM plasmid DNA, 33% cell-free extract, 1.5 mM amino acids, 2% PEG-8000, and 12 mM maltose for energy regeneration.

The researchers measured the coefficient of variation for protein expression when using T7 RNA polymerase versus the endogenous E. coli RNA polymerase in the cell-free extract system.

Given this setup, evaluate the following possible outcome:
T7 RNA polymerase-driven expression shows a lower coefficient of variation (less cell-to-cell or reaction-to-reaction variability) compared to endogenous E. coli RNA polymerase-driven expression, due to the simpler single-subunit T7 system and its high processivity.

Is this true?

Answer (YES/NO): YES